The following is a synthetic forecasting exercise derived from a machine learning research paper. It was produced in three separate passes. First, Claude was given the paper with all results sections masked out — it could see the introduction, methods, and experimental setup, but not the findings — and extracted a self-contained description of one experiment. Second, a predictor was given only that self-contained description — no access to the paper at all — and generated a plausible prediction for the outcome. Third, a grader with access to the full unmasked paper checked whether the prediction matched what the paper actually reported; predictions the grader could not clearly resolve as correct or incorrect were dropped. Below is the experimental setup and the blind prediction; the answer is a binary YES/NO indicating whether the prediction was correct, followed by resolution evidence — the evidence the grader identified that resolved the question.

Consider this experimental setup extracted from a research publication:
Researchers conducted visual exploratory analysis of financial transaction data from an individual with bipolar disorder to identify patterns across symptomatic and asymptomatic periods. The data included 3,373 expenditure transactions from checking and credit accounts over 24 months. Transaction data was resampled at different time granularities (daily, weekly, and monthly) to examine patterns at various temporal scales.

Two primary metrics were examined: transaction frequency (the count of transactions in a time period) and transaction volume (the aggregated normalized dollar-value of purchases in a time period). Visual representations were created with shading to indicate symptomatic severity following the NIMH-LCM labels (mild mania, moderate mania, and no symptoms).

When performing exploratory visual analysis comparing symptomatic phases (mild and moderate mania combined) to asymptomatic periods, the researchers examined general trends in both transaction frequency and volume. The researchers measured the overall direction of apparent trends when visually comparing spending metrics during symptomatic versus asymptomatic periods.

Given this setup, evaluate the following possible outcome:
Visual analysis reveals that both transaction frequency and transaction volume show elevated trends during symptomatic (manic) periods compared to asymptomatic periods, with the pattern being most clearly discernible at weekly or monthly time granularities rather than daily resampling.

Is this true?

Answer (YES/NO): NO